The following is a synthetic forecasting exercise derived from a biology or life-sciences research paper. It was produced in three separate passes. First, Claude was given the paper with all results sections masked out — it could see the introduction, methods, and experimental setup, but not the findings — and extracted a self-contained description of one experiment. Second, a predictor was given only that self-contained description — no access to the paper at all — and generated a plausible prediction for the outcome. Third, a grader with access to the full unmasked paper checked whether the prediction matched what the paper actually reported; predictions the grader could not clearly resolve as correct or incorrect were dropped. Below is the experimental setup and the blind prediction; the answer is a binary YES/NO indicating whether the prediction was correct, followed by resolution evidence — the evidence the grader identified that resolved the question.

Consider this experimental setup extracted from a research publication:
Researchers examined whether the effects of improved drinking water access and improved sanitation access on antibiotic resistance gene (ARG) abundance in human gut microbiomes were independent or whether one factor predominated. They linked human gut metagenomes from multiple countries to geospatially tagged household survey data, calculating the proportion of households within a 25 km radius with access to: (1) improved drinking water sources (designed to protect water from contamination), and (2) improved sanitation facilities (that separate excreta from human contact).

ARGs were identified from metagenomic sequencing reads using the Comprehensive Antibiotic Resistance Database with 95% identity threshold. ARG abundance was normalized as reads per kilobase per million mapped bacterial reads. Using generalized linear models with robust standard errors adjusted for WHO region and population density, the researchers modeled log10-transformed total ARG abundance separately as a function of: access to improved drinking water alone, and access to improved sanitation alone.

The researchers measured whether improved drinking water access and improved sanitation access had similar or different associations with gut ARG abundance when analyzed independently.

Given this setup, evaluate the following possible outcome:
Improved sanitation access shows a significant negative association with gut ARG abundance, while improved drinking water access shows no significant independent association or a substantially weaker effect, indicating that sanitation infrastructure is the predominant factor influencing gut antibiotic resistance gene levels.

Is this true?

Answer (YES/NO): YES